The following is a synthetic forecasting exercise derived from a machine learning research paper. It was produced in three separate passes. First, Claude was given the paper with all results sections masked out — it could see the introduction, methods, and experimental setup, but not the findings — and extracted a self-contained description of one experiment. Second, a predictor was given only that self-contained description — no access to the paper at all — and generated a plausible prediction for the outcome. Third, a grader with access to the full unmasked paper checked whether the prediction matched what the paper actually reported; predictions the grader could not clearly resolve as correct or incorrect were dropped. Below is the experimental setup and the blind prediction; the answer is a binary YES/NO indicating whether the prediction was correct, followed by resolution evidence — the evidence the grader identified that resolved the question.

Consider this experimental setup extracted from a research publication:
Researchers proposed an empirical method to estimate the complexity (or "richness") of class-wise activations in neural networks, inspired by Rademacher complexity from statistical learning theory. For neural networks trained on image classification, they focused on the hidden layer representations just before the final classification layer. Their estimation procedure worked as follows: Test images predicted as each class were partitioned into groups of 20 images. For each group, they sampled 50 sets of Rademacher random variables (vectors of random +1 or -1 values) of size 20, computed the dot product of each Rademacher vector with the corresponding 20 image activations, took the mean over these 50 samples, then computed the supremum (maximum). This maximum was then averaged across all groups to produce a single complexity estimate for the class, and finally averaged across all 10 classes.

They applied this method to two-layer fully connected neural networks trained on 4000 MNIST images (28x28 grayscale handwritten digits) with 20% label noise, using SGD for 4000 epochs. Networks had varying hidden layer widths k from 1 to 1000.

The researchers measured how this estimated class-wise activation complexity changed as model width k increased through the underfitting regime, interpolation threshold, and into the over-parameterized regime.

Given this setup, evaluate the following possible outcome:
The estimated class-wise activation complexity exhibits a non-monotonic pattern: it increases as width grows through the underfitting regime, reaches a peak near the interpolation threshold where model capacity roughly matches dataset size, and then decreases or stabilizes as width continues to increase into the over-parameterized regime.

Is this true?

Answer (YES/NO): NO